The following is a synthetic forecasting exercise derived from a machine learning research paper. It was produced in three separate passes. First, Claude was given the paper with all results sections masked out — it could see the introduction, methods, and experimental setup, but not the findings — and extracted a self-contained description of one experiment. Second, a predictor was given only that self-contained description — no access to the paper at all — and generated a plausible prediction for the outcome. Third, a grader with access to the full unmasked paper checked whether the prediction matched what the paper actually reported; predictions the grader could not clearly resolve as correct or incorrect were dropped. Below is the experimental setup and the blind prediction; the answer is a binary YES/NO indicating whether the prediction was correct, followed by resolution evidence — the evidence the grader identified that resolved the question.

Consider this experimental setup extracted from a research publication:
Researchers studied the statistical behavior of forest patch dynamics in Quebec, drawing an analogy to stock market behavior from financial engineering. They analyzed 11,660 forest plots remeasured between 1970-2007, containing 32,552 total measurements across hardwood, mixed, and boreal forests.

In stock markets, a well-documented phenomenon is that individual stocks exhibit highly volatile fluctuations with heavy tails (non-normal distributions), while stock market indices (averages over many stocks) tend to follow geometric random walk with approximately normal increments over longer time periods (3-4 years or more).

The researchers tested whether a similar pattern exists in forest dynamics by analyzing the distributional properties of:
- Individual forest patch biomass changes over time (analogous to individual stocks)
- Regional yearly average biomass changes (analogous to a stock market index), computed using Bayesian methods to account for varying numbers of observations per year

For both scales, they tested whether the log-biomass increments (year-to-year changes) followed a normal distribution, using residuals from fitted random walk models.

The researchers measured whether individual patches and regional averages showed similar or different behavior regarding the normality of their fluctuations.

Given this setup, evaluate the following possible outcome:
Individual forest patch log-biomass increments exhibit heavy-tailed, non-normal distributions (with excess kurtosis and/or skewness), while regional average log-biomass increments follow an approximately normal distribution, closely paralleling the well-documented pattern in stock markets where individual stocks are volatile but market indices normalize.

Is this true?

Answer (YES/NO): YES